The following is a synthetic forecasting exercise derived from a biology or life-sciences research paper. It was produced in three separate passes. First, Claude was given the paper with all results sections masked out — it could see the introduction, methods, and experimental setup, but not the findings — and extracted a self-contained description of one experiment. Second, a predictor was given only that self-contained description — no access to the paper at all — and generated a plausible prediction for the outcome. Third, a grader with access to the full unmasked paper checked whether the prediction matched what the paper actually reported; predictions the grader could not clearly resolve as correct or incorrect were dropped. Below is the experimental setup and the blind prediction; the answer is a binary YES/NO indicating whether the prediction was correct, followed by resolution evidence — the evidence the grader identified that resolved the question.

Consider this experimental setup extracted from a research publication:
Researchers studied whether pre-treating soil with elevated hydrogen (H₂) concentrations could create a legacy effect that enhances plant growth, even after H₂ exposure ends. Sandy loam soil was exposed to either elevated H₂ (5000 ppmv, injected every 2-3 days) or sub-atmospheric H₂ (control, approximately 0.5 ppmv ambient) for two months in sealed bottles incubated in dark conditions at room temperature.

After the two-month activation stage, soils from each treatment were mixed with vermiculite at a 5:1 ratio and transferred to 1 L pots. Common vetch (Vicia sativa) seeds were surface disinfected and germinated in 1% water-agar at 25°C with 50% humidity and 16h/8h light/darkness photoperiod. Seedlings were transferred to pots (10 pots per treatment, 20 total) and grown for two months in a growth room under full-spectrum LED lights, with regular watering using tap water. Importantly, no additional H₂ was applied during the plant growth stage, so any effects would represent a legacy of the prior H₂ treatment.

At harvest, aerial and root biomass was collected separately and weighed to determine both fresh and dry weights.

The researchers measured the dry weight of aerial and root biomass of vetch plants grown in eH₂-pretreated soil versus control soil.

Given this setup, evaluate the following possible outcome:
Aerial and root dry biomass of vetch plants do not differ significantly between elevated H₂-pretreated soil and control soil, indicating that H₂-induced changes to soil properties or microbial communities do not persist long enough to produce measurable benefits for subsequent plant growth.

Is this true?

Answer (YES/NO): NO